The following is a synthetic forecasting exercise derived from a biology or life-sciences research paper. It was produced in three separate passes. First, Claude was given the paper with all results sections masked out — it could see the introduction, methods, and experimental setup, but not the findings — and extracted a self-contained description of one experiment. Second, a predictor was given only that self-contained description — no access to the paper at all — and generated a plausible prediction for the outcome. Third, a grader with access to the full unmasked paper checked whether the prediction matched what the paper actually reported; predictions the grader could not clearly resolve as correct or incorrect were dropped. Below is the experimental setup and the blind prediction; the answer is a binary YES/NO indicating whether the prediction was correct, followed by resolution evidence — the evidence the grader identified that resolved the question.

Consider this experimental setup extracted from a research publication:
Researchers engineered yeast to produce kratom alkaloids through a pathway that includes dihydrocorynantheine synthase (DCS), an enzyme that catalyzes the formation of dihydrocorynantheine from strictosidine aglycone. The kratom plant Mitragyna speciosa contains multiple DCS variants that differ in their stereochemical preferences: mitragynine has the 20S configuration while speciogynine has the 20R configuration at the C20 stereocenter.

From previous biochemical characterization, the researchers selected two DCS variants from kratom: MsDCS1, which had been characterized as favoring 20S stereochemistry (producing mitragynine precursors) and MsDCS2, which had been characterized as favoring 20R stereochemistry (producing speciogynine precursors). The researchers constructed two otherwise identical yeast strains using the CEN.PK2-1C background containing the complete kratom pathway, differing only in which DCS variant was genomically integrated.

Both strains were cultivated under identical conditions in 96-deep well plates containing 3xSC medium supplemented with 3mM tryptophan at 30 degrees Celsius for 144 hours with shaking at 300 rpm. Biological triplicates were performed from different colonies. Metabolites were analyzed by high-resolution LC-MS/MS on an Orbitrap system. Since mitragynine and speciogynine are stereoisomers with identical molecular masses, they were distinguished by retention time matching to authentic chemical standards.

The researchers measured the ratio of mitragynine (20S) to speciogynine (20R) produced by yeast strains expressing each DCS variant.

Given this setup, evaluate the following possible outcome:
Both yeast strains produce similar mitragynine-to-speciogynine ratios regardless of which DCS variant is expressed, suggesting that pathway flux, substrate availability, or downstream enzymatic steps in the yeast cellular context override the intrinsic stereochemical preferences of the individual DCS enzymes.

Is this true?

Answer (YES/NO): NO